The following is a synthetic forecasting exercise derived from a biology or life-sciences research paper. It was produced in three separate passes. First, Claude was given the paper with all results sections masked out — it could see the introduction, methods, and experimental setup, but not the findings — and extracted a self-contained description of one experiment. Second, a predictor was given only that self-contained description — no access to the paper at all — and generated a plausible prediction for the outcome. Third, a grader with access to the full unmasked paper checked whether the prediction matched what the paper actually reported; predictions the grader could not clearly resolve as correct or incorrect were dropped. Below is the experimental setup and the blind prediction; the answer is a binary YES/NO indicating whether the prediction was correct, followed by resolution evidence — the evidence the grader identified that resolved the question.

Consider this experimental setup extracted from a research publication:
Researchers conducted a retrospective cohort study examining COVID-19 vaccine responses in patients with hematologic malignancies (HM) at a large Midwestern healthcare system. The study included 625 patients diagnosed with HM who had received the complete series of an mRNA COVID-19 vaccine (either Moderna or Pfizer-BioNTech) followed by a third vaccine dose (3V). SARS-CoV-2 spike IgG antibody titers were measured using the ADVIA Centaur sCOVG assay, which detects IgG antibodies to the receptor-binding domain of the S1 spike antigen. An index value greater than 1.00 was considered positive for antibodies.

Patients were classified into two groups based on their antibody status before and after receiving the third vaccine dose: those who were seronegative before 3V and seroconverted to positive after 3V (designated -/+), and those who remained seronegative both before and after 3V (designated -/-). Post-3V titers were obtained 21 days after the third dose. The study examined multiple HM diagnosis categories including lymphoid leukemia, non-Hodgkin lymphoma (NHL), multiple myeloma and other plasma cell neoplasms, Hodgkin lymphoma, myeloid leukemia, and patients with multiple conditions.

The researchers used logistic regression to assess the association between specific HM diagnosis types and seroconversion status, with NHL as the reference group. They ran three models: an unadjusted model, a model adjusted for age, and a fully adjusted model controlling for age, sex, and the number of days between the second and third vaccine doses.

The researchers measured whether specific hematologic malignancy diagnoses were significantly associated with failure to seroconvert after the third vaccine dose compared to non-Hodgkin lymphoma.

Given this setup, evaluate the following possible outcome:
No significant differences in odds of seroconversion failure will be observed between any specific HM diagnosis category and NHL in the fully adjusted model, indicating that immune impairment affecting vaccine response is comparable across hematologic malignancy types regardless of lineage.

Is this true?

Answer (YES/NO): NO